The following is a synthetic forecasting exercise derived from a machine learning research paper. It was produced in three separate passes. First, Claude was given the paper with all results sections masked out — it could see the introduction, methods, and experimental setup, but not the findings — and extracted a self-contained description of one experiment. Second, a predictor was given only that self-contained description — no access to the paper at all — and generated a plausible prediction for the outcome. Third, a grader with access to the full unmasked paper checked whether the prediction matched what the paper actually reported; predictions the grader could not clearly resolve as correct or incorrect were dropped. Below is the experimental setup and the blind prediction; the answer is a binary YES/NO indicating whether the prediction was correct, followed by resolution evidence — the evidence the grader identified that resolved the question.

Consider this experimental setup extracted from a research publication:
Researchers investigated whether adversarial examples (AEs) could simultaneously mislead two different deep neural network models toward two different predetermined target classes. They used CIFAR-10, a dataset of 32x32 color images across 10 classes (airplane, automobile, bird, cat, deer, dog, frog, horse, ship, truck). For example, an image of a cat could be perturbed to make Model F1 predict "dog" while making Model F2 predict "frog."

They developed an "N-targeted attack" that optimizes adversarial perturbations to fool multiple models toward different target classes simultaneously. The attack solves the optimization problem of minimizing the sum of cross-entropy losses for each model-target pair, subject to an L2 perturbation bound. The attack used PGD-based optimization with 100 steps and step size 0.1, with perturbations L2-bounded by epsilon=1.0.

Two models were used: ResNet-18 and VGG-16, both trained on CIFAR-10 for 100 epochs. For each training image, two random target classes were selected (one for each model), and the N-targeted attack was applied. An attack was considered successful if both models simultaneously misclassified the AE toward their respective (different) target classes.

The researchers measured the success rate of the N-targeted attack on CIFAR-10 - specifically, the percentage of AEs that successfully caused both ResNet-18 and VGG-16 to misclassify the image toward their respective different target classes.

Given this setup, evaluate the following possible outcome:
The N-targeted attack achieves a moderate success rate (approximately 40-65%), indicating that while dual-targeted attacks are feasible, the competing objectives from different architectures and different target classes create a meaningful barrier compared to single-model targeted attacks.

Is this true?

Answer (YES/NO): NO